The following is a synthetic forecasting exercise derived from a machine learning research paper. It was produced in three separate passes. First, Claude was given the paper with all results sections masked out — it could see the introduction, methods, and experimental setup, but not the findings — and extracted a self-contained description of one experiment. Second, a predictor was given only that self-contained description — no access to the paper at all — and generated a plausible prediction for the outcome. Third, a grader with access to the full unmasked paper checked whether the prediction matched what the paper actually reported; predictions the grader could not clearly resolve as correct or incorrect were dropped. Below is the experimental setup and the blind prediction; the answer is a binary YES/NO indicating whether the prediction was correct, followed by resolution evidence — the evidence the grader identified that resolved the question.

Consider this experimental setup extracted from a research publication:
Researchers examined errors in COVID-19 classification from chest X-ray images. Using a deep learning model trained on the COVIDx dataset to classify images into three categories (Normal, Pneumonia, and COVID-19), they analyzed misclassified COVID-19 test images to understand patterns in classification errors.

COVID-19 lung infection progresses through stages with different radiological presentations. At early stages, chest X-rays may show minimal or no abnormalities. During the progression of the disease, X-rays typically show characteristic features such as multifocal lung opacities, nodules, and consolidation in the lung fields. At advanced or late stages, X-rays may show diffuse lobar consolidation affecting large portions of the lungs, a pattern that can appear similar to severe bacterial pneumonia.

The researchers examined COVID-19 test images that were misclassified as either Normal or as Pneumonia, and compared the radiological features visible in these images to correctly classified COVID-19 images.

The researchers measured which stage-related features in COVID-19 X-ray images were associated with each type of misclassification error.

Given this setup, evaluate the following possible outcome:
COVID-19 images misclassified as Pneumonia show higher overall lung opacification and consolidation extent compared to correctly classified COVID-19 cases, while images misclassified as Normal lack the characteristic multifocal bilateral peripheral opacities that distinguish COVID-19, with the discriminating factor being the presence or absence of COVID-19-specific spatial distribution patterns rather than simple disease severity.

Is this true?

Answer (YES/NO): NO